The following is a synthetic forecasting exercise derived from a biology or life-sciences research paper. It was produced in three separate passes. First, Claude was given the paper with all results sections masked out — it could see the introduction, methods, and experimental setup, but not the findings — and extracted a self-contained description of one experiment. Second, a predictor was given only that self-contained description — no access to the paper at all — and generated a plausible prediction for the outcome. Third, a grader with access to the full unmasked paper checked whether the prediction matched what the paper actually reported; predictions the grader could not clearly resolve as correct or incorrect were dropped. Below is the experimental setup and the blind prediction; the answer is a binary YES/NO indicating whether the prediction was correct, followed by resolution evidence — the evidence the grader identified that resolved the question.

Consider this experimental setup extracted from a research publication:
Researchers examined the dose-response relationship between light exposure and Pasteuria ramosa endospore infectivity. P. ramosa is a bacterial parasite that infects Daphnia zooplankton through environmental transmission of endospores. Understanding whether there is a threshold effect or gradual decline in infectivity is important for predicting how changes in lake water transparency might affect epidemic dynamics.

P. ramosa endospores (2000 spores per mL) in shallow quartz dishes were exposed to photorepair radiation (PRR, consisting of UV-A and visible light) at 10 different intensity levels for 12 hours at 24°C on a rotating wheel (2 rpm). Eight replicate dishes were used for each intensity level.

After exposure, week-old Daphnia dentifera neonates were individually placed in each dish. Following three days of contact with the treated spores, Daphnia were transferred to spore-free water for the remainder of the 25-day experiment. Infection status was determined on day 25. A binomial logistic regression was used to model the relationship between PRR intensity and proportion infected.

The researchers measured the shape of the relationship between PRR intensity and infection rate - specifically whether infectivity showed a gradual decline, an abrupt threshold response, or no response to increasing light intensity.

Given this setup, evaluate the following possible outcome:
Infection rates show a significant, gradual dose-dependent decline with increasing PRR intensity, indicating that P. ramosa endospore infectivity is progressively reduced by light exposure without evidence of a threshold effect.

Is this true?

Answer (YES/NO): YES